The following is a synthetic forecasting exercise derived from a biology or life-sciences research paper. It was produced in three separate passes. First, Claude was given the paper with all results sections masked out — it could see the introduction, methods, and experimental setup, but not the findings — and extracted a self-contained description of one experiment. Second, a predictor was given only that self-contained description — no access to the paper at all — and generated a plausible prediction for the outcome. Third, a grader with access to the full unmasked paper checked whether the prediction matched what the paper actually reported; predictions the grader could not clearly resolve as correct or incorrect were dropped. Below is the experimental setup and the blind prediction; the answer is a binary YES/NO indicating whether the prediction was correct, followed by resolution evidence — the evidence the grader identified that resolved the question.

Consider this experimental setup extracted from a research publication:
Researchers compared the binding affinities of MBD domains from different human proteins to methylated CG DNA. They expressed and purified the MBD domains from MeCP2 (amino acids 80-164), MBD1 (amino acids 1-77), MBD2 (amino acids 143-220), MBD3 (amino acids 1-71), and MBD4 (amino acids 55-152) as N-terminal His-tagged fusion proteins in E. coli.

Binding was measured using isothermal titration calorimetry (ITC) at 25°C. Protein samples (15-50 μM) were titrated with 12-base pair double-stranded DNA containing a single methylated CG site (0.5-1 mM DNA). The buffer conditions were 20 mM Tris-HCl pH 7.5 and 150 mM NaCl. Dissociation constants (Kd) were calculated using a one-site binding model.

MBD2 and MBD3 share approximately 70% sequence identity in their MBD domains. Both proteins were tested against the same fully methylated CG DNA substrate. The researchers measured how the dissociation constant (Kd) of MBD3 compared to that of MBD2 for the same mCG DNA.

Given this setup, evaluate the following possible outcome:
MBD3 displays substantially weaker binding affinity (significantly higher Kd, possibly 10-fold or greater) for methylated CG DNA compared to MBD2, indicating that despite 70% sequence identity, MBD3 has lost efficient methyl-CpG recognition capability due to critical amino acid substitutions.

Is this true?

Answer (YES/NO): NO